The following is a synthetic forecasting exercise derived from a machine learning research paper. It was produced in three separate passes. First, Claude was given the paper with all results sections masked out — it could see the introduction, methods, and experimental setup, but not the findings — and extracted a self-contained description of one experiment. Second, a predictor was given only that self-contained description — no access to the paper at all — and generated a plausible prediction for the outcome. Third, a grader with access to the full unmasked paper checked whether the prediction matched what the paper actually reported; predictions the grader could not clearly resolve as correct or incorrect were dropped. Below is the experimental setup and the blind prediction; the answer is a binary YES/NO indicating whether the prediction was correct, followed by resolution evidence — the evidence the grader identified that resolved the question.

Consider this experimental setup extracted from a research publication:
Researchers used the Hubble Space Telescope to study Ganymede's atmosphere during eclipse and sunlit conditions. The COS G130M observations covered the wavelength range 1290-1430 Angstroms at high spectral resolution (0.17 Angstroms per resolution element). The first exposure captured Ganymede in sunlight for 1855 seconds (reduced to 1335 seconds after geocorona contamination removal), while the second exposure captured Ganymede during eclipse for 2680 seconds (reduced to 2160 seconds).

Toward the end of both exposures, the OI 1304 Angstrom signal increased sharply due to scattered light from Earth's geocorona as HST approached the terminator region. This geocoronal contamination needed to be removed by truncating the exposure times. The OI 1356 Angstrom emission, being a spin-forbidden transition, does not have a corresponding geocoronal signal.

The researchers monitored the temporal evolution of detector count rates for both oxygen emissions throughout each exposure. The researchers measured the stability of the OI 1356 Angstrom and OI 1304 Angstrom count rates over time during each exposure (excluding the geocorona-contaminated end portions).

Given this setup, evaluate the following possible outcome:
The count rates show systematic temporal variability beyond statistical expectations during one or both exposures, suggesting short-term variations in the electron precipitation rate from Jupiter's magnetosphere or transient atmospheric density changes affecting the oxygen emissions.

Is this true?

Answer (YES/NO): NO